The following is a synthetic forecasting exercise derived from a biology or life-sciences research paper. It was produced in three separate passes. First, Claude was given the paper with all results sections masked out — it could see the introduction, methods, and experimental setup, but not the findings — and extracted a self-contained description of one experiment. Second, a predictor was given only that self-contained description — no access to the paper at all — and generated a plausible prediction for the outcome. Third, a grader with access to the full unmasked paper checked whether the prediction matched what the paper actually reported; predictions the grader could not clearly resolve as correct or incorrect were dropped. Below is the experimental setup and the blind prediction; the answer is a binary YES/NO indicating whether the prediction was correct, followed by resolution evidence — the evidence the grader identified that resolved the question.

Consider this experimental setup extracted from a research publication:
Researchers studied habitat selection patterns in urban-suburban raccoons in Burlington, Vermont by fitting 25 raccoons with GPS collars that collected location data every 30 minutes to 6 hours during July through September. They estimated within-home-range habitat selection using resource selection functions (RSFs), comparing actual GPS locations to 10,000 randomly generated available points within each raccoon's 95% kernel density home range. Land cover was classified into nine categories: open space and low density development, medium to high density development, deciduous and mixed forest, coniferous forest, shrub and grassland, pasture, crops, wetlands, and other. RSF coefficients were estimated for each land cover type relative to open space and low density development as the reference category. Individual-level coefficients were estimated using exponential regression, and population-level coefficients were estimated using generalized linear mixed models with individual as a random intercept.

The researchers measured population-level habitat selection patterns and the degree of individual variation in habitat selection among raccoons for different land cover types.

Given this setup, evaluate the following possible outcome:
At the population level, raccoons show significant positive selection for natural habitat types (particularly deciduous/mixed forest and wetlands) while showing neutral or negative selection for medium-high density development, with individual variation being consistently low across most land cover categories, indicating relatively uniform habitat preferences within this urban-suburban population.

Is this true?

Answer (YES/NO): NO